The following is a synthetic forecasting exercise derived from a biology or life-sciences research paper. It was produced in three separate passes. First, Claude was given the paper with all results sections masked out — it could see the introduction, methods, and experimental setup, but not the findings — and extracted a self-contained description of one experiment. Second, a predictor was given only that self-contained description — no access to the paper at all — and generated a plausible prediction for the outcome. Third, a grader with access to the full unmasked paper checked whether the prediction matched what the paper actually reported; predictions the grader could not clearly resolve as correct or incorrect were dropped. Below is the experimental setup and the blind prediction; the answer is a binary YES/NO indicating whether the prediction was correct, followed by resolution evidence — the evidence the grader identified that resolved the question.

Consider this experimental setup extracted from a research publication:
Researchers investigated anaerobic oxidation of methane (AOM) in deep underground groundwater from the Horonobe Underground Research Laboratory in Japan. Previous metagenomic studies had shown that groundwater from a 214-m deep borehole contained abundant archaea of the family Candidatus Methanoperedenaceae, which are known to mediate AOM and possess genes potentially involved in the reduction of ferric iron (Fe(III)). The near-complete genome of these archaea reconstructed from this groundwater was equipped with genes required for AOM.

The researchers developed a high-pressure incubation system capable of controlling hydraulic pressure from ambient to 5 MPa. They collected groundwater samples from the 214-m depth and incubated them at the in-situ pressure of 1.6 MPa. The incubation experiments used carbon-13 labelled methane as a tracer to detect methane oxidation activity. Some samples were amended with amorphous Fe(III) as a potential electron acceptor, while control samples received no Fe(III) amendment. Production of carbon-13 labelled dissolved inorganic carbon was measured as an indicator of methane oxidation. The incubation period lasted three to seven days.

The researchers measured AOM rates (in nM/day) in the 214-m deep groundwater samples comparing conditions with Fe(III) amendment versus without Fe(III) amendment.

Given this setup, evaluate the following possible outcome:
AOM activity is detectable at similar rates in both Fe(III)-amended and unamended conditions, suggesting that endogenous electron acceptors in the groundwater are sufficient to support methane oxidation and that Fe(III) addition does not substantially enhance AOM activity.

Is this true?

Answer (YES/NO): NO